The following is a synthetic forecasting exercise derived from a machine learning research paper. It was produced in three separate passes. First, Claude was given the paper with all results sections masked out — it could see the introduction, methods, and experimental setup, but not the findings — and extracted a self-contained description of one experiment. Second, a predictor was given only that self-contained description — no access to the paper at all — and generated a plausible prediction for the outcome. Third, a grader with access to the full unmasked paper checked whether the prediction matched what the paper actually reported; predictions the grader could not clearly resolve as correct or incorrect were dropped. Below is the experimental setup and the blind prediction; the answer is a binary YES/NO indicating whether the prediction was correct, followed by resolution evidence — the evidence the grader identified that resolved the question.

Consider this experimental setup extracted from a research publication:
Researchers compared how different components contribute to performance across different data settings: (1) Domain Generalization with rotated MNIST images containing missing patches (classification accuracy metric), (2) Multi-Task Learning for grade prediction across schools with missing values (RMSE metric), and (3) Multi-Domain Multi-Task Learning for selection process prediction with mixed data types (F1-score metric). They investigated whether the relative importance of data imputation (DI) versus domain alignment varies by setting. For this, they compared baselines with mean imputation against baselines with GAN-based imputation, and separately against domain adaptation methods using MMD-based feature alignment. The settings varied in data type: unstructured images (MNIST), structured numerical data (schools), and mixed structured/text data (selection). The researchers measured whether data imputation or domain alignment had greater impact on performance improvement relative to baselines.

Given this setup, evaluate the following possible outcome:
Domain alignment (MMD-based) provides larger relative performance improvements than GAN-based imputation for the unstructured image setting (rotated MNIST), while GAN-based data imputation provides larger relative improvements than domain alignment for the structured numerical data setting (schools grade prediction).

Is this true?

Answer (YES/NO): NO